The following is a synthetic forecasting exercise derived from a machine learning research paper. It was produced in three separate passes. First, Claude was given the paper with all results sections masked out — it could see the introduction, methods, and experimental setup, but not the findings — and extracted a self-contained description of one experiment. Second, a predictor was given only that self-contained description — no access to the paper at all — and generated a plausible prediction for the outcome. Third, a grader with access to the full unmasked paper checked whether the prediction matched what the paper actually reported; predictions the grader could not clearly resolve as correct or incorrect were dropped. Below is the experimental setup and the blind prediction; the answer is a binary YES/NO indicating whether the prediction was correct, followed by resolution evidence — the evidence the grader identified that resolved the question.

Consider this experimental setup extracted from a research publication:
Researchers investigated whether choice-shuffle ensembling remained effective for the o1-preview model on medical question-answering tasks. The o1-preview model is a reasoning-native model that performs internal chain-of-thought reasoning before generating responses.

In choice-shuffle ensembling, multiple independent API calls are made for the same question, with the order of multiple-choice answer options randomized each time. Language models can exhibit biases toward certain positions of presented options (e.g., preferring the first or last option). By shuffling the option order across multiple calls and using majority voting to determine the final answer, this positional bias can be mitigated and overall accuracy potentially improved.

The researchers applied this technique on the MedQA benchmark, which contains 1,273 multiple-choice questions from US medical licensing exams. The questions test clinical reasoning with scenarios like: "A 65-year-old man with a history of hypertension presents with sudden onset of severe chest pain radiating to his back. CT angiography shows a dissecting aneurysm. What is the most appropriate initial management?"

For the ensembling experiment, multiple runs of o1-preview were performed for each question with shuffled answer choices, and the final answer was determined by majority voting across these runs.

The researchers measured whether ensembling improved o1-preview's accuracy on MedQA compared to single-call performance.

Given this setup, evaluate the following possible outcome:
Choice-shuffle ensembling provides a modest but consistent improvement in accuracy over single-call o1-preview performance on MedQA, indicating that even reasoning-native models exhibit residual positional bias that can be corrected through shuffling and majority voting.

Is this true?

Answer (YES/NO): YES